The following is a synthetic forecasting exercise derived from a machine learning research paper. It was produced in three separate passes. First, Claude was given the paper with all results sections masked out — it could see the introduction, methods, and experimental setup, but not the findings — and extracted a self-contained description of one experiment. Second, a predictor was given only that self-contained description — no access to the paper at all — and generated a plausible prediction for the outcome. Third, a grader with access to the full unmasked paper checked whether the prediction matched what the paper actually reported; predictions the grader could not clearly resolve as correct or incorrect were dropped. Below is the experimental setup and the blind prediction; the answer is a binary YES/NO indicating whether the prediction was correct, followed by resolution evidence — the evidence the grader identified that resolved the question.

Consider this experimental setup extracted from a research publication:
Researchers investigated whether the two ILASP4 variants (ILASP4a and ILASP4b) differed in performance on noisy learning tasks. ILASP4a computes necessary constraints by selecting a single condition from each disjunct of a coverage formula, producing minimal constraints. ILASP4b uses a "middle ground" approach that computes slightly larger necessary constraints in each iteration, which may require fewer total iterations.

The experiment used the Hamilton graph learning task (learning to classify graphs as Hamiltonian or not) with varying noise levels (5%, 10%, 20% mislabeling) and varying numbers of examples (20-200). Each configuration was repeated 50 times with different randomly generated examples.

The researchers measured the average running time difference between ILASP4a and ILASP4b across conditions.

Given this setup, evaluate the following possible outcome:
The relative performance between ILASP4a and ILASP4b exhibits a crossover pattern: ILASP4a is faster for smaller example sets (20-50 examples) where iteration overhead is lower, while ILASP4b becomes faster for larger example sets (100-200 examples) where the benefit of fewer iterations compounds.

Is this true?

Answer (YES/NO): NO